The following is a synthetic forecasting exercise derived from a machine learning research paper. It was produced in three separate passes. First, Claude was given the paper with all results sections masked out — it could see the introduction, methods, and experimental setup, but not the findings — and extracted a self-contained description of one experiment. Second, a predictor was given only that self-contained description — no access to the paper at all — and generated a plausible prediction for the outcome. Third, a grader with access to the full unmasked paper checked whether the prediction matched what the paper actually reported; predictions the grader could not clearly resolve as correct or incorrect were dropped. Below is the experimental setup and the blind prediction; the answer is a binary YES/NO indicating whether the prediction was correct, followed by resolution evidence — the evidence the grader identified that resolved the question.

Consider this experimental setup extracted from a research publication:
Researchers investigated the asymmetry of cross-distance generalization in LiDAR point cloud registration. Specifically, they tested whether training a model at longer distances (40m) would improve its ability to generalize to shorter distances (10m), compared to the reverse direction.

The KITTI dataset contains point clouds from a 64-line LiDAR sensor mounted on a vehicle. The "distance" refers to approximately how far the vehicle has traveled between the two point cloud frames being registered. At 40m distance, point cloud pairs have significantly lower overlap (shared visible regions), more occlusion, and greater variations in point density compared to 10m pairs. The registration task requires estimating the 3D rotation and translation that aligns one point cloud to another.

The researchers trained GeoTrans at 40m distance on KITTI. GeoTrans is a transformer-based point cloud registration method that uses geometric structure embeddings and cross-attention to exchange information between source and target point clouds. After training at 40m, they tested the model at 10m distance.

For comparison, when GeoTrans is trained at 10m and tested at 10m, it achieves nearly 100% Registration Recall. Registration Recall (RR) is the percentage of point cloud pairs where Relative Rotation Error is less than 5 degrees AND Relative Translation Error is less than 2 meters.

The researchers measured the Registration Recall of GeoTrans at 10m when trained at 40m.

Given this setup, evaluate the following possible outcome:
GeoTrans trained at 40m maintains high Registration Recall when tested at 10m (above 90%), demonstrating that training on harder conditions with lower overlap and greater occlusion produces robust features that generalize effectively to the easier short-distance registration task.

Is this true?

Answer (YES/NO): NO